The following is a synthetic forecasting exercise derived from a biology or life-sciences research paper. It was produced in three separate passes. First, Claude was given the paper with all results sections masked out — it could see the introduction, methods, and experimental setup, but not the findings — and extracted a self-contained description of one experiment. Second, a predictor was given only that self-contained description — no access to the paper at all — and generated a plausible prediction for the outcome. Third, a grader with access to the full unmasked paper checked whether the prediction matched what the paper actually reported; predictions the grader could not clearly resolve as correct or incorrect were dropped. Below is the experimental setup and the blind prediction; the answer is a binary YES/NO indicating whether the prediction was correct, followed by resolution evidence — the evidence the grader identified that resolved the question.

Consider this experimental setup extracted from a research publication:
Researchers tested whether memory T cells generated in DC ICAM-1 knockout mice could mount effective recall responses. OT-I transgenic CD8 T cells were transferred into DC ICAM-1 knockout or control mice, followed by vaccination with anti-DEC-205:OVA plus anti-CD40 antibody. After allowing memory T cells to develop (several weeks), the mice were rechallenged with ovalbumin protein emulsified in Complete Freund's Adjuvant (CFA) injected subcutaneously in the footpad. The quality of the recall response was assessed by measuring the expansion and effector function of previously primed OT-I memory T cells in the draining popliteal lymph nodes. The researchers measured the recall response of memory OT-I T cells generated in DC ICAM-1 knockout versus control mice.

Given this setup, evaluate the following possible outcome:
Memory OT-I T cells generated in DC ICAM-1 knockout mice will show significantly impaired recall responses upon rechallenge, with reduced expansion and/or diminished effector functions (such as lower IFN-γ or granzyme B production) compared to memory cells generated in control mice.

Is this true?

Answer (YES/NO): NO